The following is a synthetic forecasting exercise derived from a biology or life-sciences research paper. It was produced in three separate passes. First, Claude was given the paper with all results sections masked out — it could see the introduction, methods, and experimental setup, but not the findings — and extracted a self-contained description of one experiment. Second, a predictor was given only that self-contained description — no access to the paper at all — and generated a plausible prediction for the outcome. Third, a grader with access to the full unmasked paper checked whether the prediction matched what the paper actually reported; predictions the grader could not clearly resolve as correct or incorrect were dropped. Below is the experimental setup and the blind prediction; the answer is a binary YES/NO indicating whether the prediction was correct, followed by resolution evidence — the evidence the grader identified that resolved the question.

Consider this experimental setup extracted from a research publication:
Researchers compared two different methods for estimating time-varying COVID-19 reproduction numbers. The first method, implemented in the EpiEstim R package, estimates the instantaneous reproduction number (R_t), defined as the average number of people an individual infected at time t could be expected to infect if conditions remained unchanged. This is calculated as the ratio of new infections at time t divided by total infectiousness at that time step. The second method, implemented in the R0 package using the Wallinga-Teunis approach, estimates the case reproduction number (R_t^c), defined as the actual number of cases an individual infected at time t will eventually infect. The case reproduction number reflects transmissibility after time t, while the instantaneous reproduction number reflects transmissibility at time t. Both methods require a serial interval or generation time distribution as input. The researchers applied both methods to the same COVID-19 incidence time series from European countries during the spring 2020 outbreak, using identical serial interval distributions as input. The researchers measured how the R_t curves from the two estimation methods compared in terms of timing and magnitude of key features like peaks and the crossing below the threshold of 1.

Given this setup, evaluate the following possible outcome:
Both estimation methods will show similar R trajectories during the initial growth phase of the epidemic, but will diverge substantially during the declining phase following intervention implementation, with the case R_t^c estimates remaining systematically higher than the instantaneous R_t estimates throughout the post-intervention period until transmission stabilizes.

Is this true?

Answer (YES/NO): NO